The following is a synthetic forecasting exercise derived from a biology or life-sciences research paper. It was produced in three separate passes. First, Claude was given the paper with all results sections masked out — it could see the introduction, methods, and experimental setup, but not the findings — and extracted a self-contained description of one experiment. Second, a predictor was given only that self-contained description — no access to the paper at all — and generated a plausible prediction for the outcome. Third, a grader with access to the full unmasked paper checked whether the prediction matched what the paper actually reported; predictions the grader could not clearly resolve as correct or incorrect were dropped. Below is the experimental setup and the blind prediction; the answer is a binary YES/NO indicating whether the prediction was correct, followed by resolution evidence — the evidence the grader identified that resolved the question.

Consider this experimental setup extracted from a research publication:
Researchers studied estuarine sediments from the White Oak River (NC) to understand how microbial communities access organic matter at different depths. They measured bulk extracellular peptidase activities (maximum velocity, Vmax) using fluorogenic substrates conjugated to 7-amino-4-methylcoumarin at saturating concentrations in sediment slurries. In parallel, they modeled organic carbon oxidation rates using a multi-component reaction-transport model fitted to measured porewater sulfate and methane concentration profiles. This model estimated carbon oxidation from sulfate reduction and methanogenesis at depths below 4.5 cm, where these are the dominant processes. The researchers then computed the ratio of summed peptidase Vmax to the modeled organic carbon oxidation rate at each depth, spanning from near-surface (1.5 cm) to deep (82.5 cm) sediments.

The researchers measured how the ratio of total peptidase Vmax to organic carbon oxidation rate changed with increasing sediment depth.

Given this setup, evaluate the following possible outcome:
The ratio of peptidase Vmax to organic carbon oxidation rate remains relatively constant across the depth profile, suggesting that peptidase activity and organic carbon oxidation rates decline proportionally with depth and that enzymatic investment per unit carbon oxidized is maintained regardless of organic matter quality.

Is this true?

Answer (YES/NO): NO